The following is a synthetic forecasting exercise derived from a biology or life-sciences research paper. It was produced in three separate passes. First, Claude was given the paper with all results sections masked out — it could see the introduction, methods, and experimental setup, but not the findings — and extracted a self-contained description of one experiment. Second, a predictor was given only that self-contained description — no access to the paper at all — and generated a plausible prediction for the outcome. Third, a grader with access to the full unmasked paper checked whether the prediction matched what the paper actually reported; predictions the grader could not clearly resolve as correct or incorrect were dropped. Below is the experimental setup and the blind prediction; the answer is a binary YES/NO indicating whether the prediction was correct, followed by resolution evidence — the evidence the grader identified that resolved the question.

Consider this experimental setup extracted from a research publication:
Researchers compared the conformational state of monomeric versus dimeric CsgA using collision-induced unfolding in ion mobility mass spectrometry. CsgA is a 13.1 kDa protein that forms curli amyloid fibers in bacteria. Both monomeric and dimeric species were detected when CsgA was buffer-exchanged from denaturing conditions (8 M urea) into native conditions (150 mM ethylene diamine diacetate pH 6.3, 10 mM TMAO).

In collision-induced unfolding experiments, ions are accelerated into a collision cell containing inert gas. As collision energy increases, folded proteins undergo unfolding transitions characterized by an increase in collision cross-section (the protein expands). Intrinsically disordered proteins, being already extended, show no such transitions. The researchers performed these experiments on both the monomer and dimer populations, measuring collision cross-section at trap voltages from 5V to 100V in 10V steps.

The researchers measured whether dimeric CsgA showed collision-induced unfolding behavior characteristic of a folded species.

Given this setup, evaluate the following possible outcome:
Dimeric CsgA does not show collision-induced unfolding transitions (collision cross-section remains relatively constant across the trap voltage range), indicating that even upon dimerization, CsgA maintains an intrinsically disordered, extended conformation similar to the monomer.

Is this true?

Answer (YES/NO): NO